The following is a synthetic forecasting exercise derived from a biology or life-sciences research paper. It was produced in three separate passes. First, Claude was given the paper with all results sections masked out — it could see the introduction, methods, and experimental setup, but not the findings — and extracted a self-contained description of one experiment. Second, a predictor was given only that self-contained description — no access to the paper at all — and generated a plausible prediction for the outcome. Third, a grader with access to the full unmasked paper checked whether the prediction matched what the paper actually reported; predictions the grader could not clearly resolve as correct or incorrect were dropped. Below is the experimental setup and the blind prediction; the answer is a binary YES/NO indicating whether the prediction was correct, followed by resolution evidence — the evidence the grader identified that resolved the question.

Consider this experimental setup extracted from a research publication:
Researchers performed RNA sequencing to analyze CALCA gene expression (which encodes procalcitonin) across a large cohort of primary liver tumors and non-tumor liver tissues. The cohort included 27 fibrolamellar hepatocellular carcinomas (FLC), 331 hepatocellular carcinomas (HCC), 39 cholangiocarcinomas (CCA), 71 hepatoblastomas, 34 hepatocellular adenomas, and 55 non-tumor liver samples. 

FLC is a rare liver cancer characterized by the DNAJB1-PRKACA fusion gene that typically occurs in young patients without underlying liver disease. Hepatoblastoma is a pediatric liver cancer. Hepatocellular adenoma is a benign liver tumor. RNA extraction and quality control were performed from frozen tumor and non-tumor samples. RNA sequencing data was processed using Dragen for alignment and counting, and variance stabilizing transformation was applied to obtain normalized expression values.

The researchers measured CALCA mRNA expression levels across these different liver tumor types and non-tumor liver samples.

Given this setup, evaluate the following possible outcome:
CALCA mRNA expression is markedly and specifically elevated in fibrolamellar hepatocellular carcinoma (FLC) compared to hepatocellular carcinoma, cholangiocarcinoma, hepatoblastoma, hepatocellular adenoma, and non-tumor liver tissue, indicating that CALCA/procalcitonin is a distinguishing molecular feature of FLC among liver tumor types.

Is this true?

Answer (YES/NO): YES